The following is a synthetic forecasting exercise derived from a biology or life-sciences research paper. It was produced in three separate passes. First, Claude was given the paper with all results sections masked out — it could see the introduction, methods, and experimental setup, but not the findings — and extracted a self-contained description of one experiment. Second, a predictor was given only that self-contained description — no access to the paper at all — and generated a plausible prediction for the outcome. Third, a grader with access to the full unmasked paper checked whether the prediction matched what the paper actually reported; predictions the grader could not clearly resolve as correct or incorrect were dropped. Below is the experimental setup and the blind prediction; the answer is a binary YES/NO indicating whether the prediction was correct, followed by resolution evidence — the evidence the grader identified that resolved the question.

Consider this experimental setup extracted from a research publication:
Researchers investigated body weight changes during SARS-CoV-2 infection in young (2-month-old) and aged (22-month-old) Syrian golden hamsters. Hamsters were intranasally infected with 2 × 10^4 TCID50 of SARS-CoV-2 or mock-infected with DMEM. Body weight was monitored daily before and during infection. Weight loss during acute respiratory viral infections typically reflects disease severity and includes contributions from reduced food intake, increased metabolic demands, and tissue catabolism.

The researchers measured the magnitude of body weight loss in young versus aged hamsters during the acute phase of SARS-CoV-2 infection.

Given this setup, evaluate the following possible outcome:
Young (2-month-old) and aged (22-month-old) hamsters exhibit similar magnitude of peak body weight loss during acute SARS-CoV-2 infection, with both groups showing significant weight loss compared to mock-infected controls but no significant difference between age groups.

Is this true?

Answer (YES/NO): YES